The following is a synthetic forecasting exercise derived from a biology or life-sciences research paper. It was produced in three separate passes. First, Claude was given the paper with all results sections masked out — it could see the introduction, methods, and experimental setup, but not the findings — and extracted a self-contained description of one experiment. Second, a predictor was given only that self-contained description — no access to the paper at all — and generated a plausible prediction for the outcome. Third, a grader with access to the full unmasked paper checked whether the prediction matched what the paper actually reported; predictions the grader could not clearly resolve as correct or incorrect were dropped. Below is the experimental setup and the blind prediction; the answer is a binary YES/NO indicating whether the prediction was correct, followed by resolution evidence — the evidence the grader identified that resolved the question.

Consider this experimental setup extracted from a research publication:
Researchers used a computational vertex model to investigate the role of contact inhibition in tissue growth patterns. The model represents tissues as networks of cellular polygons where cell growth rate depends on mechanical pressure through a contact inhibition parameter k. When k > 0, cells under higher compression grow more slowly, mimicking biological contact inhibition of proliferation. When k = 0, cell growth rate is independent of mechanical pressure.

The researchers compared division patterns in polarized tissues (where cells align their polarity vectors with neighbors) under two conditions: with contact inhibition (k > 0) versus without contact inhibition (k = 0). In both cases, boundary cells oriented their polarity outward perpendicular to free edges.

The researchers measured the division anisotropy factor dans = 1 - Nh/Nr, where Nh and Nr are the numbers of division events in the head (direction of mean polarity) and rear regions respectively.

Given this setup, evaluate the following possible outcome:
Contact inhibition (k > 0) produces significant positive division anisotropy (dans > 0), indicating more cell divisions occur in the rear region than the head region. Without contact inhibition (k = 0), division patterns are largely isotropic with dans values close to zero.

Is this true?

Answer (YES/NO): YES